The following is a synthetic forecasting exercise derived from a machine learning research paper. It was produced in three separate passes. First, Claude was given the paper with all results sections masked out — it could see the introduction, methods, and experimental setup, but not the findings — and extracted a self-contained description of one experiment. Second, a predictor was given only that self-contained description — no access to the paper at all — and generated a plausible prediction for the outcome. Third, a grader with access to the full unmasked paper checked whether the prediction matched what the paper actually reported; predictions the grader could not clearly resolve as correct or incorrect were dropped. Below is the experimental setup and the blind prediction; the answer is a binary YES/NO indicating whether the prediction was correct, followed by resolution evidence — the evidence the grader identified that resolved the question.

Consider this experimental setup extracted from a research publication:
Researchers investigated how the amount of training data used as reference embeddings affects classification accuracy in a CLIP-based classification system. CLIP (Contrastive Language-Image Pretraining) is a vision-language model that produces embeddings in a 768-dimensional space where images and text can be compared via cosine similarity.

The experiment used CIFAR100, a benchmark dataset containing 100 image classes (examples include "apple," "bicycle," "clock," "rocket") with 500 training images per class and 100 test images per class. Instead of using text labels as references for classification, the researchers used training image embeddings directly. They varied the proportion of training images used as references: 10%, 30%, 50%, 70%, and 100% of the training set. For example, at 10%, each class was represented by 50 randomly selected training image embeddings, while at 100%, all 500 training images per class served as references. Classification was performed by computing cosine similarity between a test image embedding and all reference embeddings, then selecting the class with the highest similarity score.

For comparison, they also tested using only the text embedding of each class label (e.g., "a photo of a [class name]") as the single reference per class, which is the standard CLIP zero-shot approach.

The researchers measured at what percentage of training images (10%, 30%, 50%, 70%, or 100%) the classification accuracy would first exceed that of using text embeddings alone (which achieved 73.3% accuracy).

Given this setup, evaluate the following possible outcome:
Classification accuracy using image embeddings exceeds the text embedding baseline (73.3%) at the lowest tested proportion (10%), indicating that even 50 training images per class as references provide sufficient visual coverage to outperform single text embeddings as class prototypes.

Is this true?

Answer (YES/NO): NO